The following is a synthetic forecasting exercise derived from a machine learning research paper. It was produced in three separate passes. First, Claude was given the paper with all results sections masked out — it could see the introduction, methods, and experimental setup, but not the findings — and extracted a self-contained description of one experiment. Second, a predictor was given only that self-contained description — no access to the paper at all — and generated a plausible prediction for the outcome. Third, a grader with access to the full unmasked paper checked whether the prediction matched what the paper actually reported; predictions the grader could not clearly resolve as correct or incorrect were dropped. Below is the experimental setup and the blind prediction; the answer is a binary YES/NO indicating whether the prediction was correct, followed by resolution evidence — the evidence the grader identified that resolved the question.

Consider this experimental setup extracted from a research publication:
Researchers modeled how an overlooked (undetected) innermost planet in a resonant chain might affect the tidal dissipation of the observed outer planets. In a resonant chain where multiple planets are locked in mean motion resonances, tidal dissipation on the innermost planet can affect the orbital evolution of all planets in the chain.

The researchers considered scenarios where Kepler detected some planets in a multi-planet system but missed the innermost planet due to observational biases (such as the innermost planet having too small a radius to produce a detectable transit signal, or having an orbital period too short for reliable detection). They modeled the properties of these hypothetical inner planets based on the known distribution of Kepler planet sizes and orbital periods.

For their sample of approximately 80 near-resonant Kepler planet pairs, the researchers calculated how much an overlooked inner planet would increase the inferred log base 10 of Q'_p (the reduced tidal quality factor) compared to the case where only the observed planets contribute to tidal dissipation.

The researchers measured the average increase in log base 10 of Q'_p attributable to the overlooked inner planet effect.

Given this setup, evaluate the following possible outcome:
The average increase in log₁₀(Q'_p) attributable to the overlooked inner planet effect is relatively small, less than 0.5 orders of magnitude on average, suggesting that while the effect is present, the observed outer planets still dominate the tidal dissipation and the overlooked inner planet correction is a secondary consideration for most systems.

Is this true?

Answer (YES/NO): NO